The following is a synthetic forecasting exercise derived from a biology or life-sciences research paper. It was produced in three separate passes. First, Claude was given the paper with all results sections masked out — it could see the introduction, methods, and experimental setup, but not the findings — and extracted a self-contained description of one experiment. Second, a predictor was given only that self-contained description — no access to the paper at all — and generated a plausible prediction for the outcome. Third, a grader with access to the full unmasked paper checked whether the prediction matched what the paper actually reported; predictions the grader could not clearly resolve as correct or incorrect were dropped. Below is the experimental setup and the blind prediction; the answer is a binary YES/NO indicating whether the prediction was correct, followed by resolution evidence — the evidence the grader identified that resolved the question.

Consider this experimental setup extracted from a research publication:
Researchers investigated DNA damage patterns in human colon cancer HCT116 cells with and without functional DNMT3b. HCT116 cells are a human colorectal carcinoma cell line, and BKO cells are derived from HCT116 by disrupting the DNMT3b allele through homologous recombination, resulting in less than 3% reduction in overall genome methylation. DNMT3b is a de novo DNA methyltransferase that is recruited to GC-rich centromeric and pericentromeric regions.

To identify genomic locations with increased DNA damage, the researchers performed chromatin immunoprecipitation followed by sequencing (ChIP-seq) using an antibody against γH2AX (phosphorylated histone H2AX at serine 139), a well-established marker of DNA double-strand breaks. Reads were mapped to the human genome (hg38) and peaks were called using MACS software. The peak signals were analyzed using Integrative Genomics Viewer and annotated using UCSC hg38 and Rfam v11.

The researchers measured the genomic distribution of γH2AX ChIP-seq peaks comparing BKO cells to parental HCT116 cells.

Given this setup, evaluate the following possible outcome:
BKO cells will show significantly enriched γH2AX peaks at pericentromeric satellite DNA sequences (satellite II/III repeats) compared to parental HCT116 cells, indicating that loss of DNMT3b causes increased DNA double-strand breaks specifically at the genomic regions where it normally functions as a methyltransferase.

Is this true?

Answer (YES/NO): YES